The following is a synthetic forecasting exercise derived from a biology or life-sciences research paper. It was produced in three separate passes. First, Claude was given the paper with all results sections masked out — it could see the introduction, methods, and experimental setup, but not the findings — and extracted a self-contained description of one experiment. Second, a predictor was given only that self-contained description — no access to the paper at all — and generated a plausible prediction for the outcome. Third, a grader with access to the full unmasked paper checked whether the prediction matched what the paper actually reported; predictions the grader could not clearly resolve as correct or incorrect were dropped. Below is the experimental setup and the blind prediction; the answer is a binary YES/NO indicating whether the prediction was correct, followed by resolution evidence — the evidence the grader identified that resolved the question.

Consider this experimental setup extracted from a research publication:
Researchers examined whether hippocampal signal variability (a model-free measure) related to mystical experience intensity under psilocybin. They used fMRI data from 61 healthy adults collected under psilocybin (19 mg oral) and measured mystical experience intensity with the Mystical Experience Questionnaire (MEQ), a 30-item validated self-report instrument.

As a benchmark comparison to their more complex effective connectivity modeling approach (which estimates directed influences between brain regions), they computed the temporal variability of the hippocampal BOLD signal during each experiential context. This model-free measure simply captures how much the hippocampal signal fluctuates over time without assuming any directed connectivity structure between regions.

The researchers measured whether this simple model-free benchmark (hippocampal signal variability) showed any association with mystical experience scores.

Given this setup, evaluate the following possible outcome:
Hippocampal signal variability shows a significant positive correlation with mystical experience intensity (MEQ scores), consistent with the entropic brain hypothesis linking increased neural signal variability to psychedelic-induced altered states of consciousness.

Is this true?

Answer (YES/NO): NO